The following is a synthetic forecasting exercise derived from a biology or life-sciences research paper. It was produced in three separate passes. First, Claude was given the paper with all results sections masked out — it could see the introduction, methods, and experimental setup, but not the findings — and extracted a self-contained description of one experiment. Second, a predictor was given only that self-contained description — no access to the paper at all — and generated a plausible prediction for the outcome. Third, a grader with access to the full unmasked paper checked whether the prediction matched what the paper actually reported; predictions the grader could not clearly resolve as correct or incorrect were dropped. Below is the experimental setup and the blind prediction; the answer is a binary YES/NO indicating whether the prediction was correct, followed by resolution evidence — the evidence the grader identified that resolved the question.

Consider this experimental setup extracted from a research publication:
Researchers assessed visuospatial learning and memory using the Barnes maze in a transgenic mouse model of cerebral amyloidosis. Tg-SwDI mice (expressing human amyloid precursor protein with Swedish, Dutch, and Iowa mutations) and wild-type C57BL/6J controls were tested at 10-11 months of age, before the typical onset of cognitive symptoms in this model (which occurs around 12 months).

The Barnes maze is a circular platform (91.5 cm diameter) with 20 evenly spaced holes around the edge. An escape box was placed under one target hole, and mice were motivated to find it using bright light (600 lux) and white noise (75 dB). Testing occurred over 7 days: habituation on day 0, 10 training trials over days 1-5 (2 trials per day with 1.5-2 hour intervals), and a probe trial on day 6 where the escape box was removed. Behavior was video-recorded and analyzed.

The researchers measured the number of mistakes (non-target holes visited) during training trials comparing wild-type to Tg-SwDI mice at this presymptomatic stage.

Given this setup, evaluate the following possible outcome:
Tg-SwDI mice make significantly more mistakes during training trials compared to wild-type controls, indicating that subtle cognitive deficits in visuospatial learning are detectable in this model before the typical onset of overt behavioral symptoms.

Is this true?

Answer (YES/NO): NO